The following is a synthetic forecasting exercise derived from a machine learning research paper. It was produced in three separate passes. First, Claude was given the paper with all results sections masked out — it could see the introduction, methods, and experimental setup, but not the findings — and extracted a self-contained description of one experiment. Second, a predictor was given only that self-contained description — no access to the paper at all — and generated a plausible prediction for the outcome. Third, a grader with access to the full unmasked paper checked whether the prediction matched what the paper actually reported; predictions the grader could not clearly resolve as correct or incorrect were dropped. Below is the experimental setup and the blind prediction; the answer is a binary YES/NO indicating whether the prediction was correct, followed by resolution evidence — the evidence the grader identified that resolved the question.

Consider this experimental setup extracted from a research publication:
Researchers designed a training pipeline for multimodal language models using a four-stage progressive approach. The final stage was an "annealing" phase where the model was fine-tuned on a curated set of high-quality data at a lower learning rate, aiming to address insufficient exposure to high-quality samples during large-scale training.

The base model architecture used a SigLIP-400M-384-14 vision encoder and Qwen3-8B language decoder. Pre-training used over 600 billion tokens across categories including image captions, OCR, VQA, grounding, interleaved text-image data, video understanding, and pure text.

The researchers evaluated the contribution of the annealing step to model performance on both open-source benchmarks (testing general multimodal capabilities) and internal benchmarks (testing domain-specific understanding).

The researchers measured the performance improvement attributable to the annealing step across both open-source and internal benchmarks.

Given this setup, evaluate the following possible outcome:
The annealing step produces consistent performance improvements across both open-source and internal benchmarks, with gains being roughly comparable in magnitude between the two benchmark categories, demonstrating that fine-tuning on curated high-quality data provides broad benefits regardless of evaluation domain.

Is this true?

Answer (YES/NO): YES